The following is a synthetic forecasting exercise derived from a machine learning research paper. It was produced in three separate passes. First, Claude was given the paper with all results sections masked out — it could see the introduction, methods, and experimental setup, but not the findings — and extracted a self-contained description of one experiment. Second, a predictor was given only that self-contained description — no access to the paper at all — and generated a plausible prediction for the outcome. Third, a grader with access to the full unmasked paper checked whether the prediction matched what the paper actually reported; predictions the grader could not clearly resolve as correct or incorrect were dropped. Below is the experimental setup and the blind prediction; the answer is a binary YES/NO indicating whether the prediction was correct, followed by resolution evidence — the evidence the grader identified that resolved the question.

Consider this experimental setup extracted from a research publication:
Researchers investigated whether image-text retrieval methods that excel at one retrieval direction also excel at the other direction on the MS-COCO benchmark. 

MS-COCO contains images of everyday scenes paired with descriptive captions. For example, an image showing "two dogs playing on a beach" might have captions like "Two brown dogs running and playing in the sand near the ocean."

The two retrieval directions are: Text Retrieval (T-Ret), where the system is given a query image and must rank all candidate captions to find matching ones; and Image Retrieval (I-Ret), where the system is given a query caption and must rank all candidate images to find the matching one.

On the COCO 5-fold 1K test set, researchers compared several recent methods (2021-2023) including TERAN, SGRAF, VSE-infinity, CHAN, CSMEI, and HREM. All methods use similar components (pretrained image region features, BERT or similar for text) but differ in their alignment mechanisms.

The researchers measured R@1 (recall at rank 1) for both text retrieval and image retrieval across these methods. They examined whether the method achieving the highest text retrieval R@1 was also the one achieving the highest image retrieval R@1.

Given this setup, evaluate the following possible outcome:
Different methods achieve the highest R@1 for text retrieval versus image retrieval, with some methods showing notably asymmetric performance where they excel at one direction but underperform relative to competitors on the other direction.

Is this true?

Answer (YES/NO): YES